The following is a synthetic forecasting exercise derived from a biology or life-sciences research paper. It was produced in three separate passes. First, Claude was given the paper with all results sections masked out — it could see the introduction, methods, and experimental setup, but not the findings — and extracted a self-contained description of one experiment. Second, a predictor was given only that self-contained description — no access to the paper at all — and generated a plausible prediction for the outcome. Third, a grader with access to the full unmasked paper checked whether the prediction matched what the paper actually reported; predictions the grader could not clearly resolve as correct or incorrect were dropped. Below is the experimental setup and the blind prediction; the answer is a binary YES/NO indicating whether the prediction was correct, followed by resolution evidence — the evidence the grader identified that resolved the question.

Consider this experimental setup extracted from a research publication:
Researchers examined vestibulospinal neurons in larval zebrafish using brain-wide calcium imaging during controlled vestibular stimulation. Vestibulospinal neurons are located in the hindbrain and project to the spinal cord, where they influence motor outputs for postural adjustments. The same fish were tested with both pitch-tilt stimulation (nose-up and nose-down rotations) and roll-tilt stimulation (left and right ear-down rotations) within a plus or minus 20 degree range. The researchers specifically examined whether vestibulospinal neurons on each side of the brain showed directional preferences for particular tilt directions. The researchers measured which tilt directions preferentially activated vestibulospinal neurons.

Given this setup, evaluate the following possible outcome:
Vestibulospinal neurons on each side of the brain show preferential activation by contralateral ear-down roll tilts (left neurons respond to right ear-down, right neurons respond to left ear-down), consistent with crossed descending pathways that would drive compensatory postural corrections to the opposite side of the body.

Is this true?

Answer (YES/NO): NO